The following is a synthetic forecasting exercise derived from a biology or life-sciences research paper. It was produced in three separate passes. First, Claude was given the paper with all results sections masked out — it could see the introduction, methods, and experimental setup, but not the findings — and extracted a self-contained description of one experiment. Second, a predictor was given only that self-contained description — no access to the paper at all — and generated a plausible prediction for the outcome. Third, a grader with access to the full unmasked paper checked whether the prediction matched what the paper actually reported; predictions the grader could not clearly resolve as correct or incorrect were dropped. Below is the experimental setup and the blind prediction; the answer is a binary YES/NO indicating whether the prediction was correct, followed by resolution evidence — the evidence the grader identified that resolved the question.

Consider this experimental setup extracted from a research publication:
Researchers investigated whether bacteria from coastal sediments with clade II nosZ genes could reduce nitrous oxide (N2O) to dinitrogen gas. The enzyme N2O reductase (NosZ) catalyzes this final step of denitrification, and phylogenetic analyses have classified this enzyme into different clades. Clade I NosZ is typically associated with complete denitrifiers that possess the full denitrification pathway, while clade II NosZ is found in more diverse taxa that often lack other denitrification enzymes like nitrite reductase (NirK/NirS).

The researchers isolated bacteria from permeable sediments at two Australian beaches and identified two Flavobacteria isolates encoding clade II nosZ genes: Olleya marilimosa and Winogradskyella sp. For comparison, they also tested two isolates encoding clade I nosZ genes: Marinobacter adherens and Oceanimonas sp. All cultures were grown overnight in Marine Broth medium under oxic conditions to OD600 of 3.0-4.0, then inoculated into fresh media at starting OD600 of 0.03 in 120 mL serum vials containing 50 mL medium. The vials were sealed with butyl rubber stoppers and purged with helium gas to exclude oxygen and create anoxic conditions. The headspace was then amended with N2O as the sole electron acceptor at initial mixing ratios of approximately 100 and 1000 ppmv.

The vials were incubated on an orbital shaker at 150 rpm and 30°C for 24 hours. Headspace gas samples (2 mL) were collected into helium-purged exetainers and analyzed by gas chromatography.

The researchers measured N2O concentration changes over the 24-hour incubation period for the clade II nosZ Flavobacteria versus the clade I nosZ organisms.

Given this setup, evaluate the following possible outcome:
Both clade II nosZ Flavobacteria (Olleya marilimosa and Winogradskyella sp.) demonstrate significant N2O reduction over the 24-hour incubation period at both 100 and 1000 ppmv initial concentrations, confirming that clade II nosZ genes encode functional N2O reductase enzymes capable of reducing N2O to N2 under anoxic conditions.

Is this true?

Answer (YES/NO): YES